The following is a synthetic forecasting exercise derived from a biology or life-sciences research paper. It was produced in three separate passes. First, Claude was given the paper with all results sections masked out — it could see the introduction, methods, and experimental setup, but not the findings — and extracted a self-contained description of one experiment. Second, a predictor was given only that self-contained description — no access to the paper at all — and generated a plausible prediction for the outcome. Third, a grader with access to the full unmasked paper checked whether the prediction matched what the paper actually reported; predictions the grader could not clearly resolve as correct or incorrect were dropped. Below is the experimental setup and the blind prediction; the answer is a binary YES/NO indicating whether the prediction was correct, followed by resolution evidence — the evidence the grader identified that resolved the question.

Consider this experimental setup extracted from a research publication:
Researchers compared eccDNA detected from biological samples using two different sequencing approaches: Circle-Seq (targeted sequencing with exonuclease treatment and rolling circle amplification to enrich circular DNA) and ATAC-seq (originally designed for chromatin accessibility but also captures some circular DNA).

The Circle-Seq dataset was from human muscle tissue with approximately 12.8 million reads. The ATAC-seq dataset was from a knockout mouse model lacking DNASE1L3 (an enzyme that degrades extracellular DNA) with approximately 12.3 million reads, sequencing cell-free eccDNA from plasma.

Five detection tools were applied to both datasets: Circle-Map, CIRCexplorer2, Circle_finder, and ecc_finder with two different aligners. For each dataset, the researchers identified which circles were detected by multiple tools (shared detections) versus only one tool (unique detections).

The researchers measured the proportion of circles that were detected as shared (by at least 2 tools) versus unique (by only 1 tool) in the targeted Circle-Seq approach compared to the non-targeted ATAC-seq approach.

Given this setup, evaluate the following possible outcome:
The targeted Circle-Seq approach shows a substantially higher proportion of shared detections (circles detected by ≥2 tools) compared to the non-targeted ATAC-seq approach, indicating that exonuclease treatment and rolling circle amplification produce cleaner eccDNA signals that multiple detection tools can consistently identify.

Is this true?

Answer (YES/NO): YES